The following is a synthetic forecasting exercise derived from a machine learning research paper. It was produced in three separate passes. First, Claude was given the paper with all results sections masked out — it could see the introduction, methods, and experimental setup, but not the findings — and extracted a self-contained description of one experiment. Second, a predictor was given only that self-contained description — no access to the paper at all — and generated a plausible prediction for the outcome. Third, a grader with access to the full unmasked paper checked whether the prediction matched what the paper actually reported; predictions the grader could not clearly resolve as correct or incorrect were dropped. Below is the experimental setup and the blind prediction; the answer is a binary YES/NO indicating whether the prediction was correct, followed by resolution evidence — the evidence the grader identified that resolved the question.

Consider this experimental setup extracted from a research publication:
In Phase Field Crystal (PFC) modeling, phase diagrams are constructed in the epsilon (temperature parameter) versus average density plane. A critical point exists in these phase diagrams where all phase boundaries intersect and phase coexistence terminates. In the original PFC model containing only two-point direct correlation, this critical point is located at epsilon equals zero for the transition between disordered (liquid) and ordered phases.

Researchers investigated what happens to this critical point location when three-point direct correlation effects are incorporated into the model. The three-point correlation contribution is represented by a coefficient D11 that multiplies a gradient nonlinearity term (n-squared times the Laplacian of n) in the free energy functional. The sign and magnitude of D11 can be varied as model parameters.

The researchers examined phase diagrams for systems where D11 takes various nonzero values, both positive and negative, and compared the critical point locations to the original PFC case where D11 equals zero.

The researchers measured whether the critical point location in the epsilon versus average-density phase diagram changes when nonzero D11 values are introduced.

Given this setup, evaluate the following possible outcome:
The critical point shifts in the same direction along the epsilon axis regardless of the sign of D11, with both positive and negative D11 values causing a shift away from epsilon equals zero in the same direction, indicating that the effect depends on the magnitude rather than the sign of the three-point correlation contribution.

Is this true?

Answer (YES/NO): YES